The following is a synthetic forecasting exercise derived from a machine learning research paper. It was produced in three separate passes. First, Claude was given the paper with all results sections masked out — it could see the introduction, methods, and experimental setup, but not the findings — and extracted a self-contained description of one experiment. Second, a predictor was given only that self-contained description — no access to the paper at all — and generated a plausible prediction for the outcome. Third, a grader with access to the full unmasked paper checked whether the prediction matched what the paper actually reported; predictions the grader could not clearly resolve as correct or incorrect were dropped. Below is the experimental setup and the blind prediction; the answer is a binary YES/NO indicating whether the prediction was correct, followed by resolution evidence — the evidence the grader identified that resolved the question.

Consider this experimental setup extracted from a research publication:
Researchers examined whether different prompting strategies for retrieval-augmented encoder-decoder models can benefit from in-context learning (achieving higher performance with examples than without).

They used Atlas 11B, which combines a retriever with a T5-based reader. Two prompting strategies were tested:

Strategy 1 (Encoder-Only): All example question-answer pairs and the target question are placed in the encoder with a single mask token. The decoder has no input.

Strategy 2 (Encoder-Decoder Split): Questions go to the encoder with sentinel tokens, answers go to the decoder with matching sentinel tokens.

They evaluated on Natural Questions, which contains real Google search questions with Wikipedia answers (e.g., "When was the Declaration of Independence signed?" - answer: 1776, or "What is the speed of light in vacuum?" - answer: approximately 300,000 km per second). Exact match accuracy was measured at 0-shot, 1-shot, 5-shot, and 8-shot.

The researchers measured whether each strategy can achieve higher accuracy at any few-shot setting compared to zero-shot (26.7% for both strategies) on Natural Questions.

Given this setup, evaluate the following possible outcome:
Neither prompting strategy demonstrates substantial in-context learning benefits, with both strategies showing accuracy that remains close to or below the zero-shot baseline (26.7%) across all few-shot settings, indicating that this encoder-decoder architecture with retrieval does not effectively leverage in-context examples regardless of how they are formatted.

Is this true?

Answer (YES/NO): NO